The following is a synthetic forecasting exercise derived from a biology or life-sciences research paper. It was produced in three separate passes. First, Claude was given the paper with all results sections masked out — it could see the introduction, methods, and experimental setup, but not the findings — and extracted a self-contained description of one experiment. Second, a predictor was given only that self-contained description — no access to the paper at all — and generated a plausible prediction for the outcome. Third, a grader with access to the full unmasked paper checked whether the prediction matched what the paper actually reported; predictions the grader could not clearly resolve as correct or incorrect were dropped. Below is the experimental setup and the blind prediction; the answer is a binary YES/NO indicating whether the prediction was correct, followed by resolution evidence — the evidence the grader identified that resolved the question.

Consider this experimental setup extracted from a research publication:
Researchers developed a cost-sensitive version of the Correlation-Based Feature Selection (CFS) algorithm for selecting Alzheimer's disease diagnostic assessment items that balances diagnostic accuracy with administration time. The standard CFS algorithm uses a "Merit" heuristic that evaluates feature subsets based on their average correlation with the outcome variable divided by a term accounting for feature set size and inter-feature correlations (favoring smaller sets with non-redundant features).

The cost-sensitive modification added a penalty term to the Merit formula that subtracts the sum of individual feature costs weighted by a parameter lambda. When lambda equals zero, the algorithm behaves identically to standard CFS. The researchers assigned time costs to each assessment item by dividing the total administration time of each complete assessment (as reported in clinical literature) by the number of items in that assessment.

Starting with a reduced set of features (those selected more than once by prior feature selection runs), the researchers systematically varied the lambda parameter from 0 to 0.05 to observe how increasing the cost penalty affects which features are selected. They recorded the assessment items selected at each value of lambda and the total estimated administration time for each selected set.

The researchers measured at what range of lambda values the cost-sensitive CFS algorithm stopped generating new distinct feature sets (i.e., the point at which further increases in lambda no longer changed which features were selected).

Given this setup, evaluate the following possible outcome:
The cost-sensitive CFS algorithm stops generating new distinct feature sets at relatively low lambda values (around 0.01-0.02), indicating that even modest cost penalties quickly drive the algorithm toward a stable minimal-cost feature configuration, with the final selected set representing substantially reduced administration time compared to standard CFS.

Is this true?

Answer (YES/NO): YES